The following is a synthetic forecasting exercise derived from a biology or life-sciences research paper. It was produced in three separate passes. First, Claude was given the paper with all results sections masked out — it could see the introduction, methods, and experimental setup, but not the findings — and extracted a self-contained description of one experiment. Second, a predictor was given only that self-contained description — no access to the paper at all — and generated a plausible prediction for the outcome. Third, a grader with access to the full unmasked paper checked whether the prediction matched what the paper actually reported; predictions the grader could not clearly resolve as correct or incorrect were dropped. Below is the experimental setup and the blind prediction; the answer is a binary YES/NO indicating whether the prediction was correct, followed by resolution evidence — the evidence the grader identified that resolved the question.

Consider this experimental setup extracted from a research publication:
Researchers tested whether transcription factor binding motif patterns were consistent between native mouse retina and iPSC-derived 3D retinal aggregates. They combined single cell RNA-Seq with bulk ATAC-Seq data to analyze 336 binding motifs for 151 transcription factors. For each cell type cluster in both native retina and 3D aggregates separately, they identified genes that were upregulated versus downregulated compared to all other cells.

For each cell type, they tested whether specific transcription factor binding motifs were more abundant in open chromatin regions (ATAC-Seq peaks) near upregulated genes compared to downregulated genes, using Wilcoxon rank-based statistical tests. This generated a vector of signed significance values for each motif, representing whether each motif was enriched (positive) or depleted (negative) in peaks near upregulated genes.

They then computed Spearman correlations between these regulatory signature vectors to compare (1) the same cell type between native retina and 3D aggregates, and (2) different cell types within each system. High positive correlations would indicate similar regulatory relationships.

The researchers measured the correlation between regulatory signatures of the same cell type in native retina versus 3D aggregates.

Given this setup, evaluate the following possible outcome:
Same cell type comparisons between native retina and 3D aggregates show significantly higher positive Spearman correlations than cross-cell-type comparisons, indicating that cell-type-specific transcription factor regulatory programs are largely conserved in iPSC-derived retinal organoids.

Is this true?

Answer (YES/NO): NO